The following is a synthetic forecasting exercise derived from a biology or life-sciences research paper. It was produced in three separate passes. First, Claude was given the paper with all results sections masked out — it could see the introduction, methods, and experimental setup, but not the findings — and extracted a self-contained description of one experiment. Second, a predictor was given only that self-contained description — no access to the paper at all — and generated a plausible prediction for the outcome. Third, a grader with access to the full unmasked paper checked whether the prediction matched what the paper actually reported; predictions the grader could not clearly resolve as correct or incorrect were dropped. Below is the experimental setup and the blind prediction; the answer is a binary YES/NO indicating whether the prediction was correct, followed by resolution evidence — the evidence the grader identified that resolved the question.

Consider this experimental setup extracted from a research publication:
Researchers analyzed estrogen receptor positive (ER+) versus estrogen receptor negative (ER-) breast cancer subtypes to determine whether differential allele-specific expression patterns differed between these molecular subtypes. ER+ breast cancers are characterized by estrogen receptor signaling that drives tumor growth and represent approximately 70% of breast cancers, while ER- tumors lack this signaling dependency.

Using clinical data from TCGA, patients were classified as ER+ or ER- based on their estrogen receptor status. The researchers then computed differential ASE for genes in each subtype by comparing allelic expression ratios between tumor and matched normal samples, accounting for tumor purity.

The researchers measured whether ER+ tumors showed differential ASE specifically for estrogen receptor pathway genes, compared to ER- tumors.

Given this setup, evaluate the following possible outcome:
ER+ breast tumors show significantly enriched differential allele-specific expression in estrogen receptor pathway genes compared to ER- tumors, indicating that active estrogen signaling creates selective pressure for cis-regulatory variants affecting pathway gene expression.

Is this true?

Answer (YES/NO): YES